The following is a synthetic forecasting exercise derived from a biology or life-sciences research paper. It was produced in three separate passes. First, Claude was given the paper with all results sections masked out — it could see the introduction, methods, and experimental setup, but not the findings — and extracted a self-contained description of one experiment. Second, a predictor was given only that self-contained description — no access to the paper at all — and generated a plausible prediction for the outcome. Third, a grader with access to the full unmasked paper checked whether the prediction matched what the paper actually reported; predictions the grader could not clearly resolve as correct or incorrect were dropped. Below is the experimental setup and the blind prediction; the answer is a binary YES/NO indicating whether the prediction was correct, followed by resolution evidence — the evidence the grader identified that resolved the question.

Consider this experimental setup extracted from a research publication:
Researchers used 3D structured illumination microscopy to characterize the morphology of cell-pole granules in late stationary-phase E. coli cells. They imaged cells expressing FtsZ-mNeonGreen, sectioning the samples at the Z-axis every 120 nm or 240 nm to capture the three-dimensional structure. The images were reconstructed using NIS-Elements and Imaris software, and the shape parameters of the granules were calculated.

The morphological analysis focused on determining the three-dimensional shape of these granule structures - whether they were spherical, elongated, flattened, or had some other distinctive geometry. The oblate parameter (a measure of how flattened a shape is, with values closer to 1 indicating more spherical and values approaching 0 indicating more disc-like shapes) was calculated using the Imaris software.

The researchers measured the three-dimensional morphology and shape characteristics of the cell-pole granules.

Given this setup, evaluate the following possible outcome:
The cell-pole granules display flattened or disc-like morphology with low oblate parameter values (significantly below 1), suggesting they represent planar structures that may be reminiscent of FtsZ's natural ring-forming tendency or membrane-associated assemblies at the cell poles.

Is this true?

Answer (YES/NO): NO